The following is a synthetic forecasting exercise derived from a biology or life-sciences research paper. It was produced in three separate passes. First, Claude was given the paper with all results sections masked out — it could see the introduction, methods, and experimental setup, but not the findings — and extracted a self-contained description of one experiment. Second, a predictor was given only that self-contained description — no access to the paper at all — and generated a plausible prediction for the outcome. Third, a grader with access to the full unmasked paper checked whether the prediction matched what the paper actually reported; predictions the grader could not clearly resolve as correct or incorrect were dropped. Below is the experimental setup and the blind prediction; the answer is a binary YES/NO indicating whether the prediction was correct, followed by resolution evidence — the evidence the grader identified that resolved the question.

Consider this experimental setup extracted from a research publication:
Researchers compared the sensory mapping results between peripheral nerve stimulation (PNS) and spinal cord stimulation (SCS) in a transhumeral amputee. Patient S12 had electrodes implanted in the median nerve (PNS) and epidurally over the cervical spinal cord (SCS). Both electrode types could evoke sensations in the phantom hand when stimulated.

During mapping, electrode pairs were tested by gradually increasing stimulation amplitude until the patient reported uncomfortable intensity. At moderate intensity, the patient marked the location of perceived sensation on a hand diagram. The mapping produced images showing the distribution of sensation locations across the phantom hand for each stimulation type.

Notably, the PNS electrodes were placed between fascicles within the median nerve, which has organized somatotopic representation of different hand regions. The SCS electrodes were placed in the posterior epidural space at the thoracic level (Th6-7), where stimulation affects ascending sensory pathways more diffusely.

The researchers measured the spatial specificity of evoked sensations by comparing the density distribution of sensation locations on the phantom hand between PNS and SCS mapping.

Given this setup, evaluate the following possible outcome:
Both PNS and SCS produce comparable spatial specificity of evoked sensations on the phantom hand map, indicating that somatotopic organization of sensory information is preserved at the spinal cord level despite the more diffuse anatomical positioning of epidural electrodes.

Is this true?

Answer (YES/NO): NO